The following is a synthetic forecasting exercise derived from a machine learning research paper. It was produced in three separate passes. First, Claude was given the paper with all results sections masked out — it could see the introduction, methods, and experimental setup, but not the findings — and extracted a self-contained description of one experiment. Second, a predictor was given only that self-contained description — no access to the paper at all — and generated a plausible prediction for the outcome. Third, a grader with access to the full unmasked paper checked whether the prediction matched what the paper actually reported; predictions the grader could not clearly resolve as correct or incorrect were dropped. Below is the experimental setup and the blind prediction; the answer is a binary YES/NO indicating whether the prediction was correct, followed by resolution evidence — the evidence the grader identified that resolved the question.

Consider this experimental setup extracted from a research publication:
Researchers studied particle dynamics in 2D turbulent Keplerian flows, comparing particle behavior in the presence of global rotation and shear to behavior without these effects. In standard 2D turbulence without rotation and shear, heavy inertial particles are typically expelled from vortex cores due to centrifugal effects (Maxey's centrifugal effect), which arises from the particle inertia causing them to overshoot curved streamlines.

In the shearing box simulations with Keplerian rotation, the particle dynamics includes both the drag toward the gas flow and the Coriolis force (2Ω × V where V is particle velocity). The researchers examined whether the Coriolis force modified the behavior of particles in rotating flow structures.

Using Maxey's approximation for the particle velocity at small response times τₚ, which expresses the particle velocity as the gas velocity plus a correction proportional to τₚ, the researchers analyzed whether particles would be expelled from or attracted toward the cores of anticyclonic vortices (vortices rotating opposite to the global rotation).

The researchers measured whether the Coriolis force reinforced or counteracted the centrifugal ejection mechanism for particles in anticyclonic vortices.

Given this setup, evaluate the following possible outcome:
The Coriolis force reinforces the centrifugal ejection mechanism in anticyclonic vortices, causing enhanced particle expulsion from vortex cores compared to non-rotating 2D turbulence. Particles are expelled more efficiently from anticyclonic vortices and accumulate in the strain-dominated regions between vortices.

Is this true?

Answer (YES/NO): NO